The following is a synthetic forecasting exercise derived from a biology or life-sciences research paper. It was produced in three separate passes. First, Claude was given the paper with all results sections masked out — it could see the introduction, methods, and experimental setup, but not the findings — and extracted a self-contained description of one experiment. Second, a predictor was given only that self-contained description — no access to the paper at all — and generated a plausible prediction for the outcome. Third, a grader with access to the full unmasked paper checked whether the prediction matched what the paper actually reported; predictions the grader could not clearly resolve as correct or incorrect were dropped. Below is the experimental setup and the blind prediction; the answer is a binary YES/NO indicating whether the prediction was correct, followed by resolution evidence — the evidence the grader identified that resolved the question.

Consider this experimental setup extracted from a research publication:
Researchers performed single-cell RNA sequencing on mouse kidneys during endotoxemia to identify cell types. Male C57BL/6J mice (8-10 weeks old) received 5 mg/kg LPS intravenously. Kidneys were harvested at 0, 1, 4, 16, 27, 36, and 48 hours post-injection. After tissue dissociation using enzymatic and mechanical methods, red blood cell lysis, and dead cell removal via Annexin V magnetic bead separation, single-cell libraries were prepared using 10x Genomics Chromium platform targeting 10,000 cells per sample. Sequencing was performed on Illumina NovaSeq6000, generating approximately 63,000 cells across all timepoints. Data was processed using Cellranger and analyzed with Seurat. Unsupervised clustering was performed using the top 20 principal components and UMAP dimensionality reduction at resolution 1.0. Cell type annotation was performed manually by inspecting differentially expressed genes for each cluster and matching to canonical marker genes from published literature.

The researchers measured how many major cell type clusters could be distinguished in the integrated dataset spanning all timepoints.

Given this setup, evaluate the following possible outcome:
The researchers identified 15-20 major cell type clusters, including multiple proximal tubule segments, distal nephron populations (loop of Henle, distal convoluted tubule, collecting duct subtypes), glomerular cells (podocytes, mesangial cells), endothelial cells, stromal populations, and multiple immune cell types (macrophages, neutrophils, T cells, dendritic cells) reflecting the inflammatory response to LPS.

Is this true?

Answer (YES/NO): NO